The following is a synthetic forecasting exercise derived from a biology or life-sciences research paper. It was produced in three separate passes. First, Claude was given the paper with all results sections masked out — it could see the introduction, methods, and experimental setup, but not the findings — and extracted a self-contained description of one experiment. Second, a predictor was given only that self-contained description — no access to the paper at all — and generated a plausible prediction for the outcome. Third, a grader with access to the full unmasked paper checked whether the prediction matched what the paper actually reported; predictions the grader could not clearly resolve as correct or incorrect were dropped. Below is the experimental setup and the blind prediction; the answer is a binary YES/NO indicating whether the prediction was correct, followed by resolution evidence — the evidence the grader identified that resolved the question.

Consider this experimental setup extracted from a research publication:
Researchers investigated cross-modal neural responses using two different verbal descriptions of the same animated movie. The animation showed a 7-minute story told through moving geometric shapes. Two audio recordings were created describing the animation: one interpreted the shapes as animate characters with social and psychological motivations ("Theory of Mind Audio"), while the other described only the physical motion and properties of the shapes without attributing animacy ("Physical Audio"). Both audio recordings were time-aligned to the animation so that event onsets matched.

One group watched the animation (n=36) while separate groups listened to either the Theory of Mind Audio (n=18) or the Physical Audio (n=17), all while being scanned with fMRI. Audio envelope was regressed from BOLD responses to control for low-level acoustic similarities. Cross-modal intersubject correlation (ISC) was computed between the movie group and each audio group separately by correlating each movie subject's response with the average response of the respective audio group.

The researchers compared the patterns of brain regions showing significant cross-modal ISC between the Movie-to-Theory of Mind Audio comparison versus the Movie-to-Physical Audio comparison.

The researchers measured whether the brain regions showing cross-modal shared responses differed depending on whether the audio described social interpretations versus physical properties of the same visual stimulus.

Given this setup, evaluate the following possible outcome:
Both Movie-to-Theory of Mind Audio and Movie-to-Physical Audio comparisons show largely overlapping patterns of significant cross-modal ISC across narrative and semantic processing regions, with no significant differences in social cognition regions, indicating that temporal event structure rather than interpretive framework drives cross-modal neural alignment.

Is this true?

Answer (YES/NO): NO